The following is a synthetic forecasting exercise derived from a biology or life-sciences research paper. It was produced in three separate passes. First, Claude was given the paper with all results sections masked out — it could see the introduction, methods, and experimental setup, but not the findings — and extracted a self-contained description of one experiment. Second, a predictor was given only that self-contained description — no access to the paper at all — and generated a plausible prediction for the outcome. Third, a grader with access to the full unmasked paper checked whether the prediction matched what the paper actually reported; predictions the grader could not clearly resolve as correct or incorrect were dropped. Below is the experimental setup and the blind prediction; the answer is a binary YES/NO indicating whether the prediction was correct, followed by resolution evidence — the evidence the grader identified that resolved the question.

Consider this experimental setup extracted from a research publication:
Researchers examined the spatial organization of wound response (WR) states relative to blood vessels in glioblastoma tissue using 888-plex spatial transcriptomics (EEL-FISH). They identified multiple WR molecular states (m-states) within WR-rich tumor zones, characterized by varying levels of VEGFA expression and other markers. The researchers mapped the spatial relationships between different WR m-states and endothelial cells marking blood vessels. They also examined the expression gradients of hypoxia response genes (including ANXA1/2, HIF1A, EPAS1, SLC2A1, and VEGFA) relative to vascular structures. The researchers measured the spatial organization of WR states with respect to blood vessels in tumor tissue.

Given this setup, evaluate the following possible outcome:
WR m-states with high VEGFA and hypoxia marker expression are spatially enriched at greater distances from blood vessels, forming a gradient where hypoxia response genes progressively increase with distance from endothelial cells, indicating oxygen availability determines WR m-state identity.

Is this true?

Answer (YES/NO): YES